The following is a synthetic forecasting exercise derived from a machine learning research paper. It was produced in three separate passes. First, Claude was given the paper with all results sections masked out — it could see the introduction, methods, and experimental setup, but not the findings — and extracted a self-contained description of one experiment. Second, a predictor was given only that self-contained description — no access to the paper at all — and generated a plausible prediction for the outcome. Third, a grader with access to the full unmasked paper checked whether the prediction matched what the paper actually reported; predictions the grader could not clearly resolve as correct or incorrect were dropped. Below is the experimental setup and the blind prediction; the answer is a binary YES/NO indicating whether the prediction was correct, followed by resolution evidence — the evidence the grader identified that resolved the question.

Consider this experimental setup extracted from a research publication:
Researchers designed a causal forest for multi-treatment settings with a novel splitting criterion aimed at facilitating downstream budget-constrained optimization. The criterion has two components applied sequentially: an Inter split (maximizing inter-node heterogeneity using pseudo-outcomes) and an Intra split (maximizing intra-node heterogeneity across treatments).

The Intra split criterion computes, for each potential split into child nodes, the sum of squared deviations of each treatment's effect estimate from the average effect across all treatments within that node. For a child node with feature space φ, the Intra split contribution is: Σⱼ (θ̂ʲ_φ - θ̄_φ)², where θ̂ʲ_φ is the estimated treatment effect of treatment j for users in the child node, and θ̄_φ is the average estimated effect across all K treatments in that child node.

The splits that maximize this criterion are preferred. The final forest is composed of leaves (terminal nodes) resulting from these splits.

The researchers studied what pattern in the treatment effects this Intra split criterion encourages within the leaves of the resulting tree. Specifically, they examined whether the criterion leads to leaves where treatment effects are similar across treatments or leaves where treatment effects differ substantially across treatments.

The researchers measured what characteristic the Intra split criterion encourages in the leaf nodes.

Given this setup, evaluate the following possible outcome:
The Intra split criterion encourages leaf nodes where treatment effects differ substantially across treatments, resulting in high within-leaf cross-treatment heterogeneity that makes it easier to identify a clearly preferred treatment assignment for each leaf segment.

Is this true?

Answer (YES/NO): YES